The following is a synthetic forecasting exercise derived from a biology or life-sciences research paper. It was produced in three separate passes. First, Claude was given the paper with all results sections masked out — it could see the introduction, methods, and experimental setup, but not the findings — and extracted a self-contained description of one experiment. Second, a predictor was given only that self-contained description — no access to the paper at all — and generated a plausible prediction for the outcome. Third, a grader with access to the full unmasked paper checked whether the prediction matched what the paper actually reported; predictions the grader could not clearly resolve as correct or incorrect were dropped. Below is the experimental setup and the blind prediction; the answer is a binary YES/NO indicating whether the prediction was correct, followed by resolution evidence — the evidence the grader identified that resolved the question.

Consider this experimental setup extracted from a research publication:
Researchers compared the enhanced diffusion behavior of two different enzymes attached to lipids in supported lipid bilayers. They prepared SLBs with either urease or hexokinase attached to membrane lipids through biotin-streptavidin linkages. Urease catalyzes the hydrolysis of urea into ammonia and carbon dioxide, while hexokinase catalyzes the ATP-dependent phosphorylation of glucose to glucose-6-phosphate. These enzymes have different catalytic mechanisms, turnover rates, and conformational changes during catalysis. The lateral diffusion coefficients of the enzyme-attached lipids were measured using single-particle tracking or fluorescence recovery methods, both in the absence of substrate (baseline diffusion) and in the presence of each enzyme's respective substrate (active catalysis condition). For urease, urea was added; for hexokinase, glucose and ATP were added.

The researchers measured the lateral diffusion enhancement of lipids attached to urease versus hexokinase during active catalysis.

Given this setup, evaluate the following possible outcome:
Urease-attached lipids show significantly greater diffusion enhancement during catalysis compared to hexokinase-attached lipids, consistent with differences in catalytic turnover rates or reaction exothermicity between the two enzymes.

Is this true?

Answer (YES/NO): YES